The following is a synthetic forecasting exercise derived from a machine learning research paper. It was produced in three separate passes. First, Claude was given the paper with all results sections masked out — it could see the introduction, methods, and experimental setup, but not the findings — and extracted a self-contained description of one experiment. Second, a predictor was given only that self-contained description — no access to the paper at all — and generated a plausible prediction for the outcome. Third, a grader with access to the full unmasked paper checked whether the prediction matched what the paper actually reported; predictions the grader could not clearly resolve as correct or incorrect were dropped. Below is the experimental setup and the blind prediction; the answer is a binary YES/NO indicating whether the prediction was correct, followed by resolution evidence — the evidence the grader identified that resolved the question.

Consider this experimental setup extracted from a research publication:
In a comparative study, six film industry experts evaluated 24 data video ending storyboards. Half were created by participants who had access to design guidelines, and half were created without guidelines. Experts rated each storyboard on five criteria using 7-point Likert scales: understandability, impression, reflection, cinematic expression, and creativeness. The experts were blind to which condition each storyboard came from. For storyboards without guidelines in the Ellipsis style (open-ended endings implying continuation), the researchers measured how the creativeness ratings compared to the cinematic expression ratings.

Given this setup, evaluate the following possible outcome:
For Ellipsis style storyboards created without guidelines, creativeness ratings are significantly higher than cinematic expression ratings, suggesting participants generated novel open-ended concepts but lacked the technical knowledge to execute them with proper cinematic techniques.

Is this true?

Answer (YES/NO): NO